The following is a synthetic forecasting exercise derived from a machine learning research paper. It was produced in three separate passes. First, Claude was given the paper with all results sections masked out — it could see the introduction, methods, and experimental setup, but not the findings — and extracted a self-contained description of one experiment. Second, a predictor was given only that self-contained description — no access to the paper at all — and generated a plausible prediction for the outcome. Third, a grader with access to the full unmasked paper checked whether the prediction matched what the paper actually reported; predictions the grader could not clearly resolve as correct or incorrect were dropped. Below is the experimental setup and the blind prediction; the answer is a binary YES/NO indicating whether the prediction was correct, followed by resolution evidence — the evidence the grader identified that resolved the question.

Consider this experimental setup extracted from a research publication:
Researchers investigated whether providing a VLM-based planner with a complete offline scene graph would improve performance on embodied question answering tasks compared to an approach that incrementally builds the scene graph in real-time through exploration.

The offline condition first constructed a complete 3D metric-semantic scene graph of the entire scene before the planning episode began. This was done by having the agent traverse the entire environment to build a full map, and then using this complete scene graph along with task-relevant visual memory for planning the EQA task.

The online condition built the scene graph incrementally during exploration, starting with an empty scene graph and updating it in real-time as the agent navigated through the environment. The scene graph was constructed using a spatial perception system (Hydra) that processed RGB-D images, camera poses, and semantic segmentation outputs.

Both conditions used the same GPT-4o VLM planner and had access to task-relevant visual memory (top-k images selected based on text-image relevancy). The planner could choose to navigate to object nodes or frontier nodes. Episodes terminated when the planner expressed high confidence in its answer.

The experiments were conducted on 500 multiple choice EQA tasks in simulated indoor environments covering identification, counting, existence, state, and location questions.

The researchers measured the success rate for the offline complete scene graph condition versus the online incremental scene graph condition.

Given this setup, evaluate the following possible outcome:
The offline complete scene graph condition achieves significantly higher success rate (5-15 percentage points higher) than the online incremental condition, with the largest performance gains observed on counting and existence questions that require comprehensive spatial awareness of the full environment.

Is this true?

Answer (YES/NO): NO